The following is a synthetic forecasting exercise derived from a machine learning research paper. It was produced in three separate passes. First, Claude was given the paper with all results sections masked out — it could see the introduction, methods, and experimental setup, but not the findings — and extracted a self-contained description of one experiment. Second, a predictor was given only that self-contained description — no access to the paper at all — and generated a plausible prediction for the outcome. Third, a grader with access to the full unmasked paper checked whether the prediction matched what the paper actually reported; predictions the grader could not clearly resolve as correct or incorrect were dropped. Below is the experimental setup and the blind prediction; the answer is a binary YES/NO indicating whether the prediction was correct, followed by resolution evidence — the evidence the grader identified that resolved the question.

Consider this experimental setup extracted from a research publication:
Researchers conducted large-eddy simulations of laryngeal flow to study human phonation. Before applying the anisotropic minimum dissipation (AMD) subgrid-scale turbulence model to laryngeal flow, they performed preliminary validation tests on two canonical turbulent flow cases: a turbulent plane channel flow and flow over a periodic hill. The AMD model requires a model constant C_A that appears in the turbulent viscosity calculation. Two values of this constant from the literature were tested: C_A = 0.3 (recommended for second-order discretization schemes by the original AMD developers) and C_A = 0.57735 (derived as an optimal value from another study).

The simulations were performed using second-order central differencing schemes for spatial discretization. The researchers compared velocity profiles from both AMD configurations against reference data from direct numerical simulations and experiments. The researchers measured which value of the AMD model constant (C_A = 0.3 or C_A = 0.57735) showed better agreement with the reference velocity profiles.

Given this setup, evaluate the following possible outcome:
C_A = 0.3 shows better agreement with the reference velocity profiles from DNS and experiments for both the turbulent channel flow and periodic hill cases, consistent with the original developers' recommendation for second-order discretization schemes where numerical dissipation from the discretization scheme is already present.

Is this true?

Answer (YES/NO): YES